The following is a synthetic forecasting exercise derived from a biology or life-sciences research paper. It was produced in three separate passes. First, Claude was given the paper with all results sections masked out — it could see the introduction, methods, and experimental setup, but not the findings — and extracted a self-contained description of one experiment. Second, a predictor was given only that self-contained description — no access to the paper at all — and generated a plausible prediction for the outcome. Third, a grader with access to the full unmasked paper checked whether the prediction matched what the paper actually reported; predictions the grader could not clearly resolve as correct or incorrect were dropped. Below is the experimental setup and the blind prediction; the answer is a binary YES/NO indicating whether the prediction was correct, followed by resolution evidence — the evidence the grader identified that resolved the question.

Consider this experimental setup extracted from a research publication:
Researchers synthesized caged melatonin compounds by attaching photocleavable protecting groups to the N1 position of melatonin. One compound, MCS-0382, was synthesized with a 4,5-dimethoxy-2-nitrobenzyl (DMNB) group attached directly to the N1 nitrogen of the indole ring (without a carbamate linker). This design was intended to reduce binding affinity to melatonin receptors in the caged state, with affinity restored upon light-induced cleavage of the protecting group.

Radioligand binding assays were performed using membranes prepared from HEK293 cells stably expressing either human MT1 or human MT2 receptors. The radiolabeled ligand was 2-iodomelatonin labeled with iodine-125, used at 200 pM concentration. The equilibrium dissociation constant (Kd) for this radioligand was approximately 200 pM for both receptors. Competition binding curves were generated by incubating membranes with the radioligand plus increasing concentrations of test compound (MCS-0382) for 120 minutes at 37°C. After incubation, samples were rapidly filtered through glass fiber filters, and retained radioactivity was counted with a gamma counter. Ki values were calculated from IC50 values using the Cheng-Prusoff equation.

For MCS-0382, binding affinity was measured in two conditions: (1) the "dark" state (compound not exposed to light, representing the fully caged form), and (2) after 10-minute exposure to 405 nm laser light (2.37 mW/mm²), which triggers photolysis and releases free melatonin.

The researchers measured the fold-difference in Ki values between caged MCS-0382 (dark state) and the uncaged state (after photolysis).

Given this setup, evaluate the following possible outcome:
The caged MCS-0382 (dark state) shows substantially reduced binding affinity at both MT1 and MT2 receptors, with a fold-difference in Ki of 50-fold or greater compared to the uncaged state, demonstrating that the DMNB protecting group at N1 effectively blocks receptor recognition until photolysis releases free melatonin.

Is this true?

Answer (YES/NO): YES